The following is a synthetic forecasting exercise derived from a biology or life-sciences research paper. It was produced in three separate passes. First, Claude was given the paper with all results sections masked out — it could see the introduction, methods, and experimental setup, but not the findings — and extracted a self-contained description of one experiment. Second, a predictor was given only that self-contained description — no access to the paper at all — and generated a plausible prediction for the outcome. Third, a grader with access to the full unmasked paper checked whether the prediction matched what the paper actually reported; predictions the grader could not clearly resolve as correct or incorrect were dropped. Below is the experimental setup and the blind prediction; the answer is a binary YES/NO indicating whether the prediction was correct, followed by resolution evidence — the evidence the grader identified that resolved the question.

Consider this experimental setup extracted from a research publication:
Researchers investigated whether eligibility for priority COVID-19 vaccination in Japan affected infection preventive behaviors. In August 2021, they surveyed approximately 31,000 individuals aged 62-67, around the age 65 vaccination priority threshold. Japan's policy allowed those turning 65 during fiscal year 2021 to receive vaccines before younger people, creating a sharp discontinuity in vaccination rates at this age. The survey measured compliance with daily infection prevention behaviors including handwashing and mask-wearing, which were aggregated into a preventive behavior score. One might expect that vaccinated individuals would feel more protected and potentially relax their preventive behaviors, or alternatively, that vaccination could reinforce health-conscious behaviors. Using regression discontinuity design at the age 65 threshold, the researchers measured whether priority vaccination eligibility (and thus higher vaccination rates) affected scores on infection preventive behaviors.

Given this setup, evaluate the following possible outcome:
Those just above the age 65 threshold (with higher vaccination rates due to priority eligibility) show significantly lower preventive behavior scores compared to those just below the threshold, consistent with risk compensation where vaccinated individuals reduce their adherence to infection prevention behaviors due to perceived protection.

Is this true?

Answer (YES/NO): NO